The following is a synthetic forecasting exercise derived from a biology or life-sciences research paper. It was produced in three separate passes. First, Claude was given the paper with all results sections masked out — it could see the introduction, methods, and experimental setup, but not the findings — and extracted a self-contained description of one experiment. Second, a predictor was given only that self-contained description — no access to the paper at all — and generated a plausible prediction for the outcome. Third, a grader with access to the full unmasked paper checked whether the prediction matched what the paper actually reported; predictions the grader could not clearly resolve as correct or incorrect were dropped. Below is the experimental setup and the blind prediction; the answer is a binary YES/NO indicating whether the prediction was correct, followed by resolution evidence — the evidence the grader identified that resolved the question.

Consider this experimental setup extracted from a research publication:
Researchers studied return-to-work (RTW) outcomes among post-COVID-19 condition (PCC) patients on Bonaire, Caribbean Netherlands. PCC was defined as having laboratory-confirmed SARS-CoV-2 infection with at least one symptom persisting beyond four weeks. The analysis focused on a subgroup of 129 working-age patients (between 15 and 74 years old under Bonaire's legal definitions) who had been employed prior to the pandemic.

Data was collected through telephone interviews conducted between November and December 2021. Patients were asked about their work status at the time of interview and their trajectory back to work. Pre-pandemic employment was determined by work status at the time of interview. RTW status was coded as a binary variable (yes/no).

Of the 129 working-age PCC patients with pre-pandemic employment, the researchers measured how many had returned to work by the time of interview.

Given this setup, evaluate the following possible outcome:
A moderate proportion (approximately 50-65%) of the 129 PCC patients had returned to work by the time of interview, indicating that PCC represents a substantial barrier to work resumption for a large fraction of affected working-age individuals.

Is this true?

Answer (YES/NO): NO